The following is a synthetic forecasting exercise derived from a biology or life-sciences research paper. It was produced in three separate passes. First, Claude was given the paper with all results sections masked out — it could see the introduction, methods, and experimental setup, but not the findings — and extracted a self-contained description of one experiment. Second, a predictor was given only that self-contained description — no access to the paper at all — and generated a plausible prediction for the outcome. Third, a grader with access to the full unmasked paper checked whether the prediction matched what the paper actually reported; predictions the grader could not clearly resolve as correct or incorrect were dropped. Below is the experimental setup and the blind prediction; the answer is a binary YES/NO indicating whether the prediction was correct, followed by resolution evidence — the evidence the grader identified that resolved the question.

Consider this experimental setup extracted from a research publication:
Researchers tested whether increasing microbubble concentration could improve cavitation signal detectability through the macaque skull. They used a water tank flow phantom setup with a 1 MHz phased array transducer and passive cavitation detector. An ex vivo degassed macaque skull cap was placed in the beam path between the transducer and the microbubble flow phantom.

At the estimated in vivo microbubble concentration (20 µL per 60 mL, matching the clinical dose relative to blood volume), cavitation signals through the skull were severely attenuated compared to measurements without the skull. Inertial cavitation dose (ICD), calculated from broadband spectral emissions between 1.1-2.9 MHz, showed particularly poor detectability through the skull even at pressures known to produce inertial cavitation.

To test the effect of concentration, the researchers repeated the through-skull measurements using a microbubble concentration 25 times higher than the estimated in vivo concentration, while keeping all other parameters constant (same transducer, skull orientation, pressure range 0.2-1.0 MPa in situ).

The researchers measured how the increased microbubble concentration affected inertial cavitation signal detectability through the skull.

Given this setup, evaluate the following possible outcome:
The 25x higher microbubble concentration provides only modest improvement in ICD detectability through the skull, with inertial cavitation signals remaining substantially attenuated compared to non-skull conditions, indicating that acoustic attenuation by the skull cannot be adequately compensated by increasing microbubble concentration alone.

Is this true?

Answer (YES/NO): NO